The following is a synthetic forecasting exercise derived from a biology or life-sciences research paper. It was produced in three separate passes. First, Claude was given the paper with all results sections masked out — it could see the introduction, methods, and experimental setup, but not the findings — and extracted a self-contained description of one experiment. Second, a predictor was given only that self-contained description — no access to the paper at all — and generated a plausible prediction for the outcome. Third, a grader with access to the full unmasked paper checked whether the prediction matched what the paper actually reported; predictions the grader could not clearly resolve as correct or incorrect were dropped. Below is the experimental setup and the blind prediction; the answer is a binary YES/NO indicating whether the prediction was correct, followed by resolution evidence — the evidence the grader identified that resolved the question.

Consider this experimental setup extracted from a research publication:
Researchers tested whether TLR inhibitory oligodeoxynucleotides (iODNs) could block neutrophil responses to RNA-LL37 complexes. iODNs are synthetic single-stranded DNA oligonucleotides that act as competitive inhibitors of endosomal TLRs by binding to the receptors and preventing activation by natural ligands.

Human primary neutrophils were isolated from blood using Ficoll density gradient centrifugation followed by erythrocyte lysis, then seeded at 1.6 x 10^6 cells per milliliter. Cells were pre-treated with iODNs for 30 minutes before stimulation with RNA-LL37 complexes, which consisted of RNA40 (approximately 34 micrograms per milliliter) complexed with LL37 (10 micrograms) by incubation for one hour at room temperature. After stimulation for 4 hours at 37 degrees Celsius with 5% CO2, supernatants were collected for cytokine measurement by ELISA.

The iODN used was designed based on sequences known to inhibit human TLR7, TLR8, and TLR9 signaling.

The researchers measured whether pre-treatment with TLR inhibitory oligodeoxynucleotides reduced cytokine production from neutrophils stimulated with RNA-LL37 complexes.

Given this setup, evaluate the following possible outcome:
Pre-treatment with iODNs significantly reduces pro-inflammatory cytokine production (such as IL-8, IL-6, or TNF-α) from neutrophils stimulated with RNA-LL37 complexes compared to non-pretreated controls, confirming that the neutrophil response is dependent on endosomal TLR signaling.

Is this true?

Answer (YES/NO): YES